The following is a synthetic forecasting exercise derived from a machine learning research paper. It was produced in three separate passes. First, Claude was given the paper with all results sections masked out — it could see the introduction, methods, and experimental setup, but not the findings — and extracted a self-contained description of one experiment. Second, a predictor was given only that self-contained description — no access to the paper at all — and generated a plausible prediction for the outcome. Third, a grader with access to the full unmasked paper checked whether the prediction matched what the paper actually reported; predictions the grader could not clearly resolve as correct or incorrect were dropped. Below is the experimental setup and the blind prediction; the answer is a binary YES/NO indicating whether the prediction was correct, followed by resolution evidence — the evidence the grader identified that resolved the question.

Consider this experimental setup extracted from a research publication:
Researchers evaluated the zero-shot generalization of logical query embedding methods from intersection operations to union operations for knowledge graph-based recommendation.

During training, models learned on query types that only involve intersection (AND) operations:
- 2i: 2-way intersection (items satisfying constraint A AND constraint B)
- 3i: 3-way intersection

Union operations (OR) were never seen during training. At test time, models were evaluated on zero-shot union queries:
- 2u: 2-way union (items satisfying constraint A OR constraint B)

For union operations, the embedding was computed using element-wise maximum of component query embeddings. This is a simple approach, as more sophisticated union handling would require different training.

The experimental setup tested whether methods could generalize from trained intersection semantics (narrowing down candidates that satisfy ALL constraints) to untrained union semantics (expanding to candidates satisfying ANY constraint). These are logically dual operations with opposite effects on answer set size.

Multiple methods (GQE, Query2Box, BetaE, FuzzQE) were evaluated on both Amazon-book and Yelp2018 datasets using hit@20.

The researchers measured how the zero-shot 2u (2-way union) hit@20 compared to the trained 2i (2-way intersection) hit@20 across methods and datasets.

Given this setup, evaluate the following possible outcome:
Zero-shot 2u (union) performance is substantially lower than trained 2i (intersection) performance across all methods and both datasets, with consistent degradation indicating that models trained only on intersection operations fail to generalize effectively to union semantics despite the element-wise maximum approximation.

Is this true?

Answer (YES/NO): YES